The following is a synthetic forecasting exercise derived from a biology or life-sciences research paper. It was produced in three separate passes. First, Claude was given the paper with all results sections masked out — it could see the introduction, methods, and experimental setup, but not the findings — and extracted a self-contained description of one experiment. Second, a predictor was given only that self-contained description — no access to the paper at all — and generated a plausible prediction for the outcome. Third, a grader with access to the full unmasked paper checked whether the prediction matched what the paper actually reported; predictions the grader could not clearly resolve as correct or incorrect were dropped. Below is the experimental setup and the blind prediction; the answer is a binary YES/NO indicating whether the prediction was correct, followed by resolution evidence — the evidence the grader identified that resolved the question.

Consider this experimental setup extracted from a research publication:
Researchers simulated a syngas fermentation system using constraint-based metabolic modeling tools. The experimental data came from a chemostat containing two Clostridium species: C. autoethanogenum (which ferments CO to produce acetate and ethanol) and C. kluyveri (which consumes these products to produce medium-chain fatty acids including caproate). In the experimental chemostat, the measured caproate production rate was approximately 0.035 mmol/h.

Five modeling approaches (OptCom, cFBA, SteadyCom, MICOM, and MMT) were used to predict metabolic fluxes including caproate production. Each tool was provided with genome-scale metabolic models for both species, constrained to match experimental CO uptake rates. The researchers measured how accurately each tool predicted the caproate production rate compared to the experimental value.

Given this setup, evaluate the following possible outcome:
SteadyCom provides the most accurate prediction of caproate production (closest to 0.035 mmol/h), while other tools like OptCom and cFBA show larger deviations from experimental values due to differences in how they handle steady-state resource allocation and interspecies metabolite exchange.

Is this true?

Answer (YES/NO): NO